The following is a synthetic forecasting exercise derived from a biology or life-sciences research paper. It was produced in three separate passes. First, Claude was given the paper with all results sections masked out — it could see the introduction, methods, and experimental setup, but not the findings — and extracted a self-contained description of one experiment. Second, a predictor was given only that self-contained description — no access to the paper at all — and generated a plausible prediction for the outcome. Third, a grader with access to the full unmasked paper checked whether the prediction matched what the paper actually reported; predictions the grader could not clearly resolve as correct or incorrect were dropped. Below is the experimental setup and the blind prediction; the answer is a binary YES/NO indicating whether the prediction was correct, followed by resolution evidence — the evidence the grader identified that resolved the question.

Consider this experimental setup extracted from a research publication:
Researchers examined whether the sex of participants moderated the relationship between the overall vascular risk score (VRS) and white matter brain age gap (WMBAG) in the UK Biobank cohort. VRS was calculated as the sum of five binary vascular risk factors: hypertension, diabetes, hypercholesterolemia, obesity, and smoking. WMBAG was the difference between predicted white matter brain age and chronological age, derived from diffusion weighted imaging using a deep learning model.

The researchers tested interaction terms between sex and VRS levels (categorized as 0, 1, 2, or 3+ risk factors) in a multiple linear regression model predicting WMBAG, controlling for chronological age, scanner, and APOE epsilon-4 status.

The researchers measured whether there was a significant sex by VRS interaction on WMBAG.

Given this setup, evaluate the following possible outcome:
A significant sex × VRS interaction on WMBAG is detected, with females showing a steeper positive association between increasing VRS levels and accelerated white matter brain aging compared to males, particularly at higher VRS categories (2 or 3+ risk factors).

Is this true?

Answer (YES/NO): NO